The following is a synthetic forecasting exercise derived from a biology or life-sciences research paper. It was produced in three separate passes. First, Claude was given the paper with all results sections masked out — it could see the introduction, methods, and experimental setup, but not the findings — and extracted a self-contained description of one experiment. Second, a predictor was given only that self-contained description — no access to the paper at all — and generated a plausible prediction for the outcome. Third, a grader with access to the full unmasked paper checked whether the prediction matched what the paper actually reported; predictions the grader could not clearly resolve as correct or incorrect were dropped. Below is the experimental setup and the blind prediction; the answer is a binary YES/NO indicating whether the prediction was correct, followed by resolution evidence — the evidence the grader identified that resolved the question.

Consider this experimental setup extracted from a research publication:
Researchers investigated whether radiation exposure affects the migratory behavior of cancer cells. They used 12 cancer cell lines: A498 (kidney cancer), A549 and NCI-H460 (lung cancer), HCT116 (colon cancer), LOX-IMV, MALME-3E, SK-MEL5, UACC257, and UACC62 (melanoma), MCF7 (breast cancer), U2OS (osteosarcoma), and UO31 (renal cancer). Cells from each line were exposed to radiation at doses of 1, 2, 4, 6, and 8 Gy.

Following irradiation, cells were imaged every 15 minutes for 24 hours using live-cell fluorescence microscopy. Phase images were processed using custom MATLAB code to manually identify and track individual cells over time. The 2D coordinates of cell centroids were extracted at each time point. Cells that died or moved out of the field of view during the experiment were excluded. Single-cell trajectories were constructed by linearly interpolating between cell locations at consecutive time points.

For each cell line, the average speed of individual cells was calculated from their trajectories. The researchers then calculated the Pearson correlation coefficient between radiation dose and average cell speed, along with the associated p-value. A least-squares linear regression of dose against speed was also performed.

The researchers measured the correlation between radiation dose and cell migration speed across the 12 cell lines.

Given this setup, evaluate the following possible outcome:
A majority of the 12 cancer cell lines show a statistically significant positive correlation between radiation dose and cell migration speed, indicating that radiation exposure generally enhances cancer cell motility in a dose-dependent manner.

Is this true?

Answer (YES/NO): NO